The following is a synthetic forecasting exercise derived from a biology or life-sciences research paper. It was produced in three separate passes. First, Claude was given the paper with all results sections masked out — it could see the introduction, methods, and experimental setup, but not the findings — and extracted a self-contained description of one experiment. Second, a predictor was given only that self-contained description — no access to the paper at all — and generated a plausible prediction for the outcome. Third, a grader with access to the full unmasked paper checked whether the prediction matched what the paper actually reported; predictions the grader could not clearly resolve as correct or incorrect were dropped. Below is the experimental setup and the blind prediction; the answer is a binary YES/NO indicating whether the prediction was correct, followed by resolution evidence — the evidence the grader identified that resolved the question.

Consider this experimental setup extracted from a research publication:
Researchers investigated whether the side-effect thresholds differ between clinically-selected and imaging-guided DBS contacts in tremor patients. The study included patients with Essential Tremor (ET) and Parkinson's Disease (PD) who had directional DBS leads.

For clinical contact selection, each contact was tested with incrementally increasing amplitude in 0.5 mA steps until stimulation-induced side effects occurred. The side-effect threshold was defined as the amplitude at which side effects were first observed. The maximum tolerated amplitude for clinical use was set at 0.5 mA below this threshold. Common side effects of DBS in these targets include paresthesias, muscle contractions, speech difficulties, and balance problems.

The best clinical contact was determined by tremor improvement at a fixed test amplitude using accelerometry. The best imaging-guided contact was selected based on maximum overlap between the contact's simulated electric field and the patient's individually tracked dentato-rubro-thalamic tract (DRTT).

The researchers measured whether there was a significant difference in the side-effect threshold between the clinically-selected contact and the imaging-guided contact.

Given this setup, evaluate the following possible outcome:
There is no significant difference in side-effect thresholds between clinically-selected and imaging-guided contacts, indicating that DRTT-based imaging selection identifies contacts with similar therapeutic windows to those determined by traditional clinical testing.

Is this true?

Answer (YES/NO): NO